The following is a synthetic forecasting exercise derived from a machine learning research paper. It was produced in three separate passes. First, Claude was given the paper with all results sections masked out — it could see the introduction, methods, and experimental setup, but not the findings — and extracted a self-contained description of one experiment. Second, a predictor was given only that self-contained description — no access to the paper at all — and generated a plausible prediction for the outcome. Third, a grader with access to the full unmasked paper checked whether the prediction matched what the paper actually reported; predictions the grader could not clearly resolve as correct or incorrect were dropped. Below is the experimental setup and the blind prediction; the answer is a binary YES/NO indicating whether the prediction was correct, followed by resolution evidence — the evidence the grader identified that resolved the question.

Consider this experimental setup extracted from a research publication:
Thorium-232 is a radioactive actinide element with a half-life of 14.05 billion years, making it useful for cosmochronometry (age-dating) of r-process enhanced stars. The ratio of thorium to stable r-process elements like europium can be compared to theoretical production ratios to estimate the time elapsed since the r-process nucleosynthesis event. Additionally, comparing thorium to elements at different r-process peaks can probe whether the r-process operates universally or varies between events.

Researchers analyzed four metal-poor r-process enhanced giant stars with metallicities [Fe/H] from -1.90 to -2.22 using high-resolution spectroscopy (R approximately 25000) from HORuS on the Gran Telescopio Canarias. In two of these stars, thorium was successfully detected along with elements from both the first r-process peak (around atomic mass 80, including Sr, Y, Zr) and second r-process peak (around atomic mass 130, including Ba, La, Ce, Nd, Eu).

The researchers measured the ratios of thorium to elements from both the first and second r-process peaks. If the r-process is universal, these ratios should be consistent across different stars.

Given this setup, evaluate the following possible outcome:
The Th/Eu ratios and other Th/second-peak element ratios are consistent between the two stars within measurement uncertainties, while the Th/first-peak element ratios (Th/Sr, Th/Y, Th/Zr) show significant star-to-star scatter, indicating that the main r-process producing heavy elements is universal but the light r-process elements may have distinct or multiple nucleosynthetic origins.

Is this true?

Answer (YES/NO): NO